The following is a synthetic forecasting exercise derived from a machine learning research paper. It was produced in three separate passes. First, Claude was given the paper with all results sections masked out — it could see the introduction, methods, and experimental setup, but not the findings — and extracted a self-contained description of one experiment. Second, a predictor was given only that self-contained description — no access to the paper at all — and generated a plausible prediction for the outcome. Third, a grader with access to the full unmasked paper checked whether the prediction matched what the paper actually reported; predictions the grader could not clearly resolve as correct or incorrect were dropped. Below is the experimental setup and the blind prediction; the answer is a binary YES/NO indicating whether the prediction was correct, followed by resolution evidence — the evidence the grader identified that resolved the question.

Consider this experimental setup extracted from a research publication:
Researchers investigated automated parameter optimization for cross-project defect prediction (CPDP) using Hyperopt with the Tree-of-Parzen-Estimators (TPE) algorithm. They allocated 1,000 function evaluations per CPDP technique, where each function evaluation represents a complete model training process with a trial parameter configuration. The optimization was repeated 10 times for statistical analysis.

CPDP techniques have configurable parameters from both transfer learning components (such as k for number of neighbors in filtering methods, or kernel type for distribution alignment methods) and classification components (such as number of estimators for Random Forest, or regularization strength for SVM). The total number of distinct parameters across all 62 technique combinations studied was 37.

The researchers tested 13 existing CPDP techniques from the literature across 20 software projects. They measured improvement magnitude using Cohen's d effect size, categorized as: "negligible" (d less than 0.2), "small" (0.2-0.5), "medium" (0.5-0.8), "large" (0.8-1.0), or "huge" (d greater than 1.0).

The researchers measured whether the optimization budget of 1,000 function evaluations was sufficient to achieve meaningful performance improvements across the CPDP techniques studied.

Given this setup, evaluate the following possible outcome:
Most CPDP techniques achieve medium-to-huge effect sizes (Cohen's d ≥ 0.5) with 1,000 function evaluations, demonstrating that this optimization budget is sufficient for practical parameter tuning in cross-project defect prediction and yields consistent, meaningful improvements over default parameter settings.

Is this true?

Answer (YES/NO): YES